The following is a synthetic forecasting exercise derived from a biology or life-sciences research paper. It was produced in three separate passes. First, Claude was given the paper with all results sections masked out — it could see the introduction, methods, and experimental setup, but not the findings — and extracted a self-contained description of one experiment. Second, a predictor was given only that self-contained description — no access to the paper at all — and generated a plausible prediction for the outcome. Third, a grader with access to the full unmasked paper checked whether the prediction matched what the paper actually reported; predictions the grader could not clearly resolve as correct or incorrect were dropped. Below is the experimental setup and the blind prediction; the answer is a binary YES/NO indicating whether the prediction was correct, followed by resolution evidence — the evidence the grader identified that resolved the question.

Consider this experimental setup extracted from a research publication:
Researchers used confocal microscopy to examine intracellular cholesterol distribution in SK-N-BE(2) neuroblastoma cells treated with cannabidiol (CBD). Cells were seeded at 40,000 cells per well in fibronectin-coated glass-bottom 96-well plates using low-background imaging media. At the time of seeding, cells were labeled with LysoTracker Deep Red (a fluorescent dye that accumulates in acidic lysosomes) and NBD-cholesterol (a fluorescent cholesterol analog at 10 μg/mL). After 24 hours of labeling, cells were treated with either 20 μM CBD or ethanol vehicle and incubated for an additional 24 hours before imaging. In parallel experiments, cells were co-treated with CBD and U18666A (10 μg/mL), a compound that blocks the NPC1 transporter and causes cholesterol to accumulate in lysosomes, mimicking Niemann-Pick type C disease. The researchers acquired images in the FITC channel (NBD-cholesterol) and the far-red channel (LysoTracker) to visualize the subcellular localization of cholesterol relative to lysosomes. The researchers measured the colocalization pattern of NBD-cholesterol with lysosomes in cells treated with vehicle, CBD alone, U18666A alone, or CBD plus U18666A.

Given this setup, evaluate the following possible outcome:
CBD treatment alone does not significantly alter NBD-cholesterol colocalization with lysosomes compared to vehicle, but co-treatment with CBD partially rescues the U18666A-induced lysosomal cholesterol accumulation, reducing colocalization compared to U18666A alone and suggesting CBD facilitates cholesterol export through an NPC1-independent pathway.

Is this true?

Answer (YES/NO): NO